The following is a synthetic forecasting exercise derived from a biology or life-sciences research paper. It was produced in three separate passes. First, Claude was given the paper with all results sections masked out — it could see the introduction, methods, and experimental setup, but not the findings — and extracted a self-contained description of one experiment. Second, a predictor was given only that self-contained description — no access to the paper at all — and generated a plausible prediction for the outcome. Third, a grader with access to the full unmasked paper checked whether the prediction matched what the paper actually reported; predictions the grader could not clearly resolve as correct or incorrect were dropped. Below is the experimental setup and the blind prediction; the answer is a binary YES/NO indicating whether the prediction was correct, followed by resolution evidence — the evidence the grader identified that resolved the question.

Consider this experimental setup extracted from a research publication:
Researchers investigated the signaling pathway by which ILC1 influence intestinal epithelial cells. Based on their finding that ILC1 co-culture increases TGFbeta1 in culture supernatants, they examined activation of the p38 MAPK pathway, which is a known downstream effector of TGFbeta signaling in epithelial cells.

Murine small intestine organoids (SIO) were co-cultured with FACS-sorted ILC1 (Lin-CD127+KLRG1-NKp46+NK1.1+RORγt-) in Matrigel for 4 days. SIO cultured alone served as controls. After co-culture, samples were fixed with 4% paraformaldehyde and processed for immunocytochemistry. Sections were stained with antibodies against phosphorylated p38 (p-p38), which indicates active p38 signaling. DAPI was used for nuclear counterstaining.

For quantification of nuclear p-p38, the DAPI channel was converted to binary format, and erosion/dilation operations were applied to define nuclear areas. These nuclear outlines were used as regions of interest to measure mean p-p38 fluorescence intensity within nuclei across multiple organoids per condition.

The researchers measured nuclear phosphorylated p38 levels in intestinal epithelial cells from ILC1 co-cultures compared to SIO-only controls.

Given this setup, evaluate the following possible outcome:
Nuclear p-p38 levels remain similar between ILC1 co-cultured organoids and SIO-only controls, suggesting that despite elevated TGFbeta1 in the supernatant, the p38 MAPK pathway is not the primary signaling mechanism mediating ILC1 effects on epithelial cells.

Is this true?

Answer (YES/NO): NO